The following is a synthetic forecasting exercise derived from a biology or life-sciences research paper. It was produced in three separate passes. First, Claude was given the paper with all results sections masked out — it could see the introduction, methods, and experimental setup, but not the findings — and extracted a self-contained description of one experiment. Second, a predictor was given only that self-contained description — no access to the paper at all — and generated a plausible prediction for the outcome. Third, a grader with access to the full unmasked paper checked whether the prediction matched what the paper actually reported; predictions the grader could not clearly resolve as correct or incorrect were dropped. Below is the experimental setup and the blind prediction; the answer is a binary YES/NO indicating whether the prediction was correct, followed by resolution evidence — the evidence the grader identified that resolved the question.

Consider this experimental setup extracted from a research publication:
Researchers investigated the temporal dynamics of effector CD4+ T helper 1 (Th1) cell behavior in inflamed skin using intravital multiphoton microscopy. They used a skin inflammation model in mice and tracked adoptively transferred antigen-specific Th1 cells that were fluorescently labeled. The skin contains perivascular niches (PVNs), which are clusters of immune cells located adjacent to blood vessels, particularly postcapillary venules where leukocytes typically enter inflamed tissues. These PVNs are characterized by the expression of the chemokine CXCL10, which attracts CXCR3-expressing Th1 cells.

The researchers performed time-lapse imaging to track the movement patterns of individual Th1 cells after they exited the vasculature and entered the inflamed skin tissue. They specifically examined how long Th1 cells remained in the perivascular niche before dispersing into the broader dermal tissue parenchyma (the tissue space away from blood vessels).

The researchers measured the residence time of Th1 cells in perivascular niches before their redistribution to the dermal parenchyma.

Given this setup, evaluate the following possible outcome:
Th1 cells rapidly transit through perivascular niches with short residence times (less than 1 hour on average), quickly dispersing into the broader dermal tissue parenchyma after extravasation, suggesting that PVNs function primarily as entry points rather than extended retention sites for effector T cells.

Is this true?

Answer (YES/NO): NO